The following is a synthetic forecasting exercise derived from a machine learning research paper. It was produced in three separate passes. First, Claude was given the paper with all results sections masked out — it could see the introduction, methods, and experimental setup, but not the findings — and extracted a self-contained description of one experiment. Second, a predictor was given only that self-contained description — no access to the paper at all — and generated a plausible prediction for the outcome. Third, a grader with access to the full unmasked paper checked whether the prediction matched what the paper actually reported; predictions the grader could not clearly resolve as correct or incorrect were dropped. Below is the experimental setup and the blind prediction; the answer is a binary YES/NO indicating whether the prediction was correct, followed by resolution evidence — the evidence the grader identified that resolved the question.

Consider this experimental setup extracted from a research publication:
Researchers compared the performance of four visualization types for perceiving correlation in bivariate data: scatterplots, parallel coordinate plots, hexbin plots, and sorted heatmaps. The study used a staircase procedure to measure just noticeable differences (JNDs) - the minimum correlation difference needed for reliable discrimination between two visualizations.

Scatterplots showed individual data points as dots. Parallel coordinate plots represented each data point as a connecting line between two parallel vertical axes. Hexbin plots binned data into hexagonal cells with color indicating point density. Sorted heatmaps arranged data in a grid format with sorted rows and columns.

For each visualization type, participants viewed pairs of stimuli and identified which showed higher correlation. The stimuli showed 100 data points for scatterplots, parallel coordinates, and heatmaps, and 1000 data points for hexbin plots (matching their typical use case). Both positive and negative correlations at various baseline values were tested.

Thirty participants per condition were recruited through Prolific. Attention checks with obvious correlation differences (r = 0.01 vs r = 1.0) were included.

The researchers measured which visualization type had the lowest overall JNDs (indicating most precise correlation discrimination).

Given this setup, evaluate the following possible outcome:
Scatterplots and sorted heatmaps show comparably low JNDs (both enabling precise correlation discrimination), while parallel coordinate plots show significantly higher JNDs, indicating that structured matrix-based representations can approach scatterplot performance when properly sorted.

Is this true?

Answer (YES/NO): NO